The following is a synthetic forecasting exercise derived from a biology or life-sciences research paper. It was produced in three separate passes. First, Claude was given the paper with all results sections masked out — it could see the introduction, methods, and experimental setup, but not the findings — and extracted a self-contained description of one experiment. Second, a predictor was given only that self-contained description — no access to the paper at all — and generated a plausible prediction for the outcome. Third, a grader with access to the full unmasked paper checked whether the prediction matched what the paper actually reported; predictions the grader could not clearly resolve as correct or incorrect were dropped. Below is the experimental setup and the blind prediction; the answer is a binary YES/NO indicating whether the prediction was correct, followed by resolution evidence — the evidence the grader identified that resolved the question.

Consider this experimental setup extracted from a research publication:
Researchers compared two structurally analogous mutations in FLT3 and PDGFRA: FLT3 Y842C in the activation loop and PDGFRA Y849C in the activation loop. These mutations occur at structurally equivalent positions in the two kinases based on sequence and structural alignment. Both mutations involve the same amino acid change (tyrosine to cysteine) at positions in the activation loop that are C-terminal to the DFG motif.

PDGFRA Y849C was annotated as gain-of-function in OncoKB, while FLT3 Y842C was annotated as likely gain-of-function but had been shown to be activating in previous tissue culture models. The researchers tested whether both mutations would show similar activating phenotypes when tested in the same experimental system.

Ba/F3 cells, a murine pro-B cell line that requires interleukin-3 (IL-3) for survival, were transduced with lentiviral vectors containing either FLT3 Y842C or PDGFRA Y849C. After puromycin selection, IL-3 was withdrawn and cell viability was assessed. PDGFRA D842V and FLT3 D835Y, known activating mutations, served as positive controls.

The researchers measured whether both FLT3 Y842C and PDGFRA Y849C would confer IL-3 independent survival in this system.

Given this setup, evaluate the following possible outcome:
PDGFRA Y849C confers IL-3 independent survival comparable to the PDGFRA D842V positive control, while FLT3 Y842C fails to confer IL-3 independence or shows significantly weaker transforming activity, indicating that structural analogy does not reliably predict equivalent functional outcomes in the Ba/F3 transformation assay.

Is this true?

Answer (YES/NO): NO